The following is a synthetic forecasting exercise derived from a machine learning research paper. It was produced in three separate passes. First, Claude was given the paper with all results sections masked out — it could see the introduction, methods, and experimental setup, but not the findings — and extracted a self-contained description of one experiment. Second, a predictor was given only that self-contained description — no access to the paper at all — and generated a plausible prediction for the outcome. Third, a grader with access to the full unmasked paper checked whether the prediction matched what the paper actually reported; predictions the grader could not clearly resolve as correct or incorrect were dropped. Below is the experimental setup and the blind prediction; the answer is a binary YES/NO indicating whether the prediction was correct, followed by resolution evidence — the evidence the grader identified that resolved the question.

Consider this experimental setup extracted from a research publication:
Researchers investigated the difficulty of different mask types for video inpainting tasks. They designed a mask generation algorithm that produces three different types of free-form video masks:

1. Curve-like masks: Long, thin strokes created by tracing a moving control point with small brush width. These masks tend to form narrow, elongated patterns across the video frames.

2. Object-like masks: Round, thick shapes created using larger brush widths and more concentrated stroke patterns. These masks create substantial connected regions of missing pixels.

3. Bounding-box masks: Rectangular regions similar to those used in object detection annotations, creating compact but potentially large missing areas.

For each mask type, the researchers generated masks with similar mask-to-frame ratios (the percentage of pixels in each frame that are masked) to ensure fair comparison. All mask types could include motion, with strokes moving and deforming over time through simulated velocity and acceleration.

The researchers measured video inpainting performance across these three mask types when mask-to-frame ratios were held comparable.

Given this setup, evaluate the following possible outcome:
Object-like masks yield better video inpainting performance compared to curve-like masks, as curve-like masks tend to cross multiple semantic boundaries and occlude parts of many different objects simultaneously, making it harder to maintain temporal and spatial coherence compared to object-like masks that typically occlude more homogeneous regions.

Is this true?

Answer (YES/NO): NO